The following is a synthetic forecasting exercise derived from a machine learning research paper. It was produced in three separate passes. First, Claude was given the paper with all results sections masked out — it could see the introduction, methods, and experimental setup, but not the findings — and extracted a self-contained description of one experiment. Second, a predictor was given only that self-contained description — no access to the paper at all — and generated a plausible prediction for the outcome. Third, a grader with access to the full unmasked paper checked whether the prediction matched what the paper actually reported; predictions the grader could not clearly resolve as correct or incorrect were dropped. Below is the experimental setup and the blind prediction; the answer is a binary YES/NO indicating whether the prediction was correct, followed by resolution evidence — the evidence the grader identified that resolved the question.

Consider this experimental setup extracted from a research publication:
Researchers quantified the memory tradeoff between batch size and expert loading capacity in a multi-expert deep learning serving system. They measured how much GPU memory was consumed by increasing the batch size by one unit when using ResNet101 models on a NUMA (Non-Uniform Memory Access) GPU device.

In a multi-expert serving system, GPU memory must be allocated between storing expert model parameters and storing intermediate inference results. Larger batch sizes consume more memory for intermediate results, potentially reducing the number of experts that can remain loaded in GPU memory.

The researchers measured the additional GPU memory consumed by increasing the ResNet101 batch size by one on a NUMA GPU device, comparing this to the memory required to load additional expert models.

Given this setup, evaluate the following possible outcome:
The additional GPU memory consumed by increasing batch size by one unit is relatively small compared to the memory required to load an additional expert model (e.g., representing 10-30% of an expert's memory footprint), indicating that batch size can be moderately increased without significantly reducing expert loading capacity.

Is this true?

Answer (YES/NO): NO